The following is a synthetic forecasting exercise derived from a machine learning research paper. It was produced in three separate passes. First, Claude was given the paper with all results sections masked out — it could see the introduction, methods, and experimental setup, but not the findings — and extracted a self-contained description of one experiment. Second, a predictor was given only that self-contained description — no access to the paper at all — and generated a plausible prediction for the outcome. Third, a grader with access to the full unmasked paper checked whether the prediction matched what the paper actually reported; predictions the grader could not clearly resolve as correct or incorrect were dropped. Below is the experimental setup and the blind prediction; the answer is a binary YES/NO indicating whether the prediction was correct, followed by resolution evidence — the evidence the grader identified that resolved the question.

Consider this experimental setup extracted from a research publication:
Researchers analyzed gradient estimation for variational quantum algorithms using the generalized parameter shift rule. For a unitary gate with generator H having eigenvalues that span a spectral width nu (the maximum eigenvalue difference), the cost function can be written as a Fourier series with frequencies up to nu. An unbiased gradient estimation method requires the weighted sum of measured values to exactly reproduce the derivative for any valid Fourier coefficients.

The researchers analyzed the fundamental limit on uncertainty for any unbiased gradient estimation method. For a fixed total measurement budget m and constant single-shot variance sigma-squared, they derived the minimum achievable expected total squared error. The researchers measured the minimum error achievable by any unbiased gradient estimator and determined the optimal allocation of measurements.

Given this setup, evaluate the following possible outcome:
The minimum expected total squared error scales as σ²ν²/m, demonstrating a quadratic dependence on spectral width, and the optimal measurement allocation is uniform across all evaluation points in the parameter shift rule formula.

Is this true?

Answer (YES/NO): NO